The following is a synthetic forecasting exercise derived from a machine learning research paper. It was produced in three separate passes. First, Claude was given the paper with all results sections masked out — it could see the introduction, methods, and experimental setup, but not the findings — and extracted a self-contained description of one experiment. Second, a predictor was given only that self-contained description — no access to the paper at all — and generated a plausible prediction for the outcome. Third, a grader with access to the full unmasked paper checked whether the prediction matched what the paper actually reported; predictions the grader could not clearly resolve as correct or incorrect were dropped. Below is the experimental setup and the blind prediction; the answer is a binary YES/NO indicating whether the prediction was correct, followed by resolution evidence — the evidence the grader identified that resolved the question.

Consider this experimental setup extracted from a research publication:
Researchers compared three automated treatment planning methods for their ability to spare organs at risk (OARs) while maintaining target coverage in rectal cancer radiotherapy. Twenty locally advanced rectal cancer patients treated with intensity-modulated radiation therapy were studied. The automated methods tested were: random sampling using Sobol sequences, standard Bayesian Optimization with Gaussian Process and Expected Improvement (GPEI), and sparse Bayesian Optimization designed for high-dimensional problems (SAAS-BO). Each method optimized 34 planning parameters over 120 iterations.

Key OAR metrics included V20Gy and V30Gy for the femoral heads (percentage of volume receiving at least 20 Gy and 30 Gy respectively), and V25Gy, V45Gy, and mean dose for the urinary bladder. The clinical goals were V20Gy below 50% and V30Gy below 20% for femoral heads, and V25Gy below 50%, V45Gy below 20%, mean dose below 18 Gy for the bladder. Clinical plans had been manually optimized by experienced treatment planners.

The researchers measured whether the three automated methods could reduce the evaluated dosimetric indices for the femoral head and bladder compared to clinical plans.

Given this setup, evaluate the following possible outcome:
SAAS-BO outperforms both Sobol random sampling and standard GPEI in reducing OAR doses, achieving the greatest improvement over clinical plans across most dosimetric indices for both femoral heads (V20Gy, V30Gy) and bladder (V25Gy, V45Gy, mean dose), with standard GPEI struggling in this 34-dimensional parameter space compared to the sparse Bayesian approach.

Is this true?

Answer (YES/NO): NO